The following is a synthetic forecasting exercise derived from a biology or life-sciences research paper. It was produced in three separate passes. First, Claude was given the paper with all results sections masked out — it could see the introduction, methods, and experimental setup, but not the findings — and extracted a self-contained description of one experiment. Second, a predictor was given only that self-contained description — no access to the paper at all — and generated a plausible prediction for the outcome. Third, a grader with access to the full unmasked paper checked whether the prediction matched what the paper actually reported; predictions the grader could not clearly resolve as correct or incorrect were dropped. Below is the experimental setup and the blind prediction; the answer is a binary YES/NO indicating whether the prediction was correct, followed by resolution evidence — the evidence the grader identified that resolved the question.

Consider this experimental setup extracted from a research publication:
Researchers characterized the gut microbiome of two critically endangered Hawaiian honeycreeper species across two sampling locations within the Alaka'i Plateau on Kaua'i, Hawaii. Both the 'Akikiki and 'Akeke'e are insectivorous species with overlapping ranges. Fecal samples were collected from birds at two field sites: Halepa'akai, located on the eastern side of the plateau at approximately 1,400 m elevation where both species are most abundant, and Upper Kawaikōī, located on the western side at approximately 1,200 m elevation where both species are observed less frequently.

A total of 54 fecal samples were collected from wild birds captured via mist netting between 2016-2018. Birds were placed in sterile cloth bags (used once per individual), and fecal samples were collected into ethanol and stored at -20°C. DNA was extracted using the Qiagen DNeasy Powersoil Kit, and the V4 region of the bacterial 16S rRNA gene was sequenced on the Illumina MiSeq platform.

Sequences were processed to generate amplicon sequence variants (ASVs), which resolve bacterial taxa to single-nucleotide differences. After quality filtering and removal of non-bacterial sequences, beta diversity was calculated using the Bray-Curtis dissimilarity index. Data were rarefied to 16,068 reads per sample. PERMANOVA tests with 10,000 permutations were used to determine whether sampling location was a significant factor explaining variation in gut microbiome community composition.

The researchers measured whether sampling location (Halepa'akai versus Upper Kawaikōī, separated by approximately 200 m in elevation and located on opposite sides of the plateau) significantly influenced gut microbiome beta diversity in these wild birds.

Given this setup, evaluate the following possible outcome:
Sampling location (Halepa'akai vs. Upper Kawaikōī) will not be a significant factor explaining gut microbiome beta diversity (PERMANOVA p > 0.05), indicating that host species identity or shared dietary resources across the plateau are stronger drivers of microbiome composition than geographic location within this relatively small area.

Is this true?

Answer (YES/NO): NO